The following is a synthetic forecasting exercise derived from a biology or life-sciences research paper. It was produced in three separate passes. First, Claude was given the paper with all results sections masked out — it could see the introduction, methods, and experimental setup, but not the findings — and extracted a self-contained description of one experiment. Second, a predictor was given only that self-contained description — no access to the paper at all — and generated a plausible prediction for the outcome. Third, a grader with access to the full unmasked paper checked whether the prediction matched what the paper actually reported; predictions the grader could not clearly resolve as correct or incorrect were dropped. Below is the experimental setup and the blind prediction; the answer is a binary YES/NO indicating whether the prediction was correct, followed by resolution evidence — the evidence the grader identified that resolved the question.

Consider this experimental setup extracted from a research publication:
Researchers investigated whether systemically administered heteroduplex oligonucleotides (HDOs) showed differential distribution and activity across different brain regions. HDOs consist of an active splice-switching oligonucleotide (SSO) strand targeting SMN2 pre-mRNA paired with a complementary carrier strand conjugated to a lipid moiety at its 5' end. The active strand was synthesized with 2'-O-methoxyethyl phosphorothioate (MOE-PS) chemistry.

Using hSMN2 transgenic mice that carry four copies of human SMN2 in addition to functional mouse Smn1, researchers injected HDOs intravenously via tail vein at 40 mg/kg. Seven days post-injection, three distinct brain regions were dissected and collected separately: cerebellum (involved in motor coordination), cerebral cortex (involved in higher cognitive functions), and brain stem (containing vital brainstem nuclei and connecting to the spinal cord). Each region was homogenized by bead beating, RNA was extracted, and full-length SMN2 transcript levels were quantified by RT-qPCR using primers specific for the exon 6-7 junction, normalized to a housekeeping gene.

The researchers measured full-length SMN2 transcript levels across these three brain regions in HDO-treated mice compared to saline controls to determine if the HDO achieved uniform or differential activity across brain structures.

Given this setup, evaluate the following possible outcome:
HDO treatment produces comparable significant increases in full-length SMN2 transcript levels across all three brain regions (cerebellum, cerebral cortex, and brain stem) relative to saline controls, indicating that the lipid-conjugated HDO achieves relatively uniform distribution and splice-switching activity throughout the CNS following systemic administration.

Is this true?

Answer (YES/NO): NO